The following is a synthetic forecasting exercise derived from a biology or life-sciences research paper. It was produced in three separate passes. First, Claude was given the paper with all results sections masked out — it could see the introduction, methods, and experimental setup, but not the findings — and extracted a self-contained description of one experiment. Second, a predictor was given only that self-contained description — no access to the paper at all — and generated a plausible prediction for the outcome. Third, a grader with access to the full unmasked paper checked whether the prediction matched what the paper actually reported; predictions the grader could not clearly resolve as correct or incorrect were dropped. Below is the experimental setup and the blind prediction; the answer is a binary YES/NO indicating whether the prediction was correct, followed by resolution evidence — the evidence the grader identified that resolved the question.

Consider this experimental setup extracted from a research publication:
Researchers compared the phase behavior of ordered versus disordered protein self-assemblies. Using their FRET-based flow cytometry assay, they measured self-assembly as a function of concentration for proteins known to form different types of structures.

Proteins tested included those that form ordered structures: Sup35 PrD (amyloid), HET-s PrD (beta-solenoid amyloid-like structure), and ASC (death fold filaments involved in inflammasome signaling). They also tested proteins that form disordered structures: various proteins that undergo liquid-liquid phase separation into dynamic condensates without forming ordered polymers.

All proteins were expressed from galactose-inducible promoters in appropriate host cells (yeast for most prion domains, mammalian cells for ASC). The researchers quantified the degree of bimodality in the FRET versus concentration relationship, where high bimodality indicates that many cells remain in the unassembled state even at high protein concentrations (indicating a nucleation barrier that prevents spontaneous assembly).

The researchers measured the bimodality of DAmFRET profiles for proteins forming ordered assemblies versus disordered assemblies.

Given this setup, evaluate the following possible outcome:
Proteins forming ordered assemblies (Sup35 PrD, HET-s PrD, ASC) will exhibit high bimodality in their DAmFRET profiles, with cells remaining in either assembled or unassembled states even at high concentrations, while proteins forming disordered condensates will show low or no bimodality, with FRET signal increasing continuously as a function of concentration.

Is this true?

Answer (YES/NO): YES